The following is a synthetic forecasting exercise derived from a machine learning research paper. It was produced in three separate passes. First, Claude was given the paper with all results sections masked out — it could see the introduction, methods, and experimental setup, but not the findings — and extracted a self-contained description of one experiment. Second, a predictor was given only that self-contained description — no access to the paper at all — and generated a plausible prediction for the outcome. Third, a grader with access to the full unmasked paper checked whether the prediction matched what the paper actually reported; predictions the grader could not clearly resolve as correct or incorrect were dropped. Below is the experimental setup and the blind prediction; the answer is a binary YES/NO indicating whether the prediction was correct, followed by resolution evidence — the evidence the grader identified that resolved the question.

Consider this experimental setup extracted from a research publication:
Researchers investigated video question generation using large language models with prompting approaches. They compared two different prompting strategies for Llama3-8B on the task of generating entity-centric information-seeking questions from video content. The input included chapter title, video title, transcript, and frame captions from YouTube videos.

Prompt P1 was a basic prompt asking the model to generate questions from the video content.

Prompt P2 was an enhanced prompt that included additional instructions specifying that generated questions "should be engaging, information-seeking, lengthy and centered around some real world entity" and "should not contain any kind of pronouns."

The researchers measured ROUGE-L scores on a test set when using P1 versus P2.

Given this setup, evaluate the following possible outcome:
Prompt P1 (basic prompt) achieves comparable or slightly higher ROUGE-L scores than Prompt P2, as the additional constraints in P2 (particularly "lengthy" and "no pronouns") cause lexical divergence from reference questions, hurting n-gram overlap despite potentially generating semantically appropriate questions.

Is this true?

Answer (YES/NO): NO